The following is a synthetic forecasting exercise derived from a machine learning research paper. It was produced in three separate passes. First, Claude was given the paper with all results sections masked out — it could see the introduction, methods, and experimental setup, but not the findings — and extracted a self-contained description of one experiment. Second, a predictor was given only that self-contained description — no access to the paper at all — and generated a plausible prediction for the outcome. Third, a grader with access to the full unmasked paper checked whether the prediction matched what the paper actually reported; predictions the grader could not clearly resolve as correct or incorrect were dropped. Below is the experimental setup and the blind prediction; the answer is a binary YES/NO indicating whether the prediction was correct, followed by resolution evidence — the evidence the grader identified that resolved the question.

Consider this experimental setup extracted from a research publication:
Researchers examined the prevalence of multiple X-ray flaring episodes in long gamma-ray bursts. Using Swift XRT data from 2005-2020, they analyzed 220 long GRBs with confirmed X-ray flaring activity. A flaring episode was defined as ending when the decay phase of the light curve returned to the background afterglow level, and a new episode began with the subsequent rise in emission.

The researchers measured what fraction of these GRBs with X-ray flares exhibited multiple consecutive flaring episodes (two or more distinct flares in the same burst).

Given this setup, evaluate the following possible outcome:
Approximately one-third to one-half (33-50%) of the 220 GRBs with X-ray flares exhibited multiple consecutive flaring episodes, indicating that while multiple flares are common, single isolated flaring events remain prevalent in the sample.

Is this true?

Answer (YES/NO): NO